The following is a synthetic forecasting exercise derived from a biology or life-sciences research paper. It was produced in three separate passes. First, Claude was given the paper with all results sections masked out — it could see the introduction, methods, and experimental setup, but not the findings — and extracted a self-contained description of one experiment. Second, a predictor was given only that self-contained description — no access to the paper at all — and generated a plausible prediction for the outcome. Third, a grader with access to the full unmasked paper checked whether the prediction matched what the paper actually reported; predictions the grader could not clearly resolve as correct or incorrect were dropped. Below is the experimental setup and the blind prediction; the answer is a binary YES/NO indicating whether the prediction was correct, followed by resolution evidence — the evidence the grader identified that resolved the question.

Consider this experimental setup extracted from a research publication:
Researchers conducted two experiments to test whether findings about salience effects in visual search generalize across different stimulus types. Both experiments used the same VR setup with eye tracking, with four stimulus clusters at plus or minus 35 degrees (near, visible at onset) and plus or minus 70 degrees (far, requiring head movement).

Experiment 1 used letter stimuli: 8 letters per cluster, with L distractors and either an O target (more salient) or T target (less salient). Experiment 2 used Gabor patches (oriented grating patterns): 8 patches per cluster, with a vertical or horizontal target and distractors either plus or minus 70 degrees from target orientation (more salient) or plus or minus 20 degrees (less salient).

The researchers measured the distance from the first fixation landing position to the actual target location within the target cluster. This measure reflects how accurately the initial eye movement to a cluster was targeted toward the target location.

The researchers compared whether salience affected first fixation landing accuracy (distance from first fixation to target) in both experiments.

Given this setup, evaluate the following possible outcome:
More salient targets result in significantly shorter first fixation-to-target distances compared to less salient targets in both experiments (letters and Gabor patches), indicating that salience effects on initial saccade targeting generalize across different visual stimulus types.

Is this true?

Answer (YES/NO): YES